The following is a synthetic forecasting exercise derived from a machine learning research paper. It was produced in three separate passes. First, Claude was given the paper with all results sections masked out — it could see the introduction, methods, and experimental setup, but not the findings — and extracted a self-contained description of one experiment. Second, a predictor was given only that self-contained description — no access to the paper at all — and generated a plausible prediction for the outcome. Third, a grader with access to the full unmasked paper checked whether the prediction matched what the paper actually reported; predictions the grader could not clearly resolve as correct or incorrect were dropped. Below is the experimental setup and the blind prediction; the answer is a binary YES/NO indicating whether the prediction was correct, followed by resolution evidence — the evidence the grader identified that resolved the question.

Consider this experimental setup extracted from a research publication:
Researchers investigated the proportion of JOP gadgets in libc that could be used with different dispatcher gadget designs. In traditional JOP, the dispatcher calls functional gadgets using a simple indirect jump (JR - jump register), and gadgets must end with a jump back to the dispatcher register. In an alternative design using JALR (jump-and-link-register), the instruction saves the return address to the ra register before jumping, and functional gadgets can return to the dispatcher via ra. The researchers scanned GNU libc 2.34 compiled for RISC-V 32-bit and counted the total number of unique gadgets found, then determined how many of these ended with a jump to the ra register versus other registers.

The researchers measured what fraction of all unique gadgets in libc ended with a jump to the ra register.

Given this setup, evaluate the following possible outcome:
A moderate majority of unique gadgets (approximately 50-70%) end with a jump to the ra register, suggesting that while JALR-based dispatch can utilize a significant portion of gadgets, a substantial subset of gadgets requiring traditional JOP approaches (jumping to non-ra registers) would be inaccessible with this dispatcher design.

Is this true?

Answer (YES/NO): YES